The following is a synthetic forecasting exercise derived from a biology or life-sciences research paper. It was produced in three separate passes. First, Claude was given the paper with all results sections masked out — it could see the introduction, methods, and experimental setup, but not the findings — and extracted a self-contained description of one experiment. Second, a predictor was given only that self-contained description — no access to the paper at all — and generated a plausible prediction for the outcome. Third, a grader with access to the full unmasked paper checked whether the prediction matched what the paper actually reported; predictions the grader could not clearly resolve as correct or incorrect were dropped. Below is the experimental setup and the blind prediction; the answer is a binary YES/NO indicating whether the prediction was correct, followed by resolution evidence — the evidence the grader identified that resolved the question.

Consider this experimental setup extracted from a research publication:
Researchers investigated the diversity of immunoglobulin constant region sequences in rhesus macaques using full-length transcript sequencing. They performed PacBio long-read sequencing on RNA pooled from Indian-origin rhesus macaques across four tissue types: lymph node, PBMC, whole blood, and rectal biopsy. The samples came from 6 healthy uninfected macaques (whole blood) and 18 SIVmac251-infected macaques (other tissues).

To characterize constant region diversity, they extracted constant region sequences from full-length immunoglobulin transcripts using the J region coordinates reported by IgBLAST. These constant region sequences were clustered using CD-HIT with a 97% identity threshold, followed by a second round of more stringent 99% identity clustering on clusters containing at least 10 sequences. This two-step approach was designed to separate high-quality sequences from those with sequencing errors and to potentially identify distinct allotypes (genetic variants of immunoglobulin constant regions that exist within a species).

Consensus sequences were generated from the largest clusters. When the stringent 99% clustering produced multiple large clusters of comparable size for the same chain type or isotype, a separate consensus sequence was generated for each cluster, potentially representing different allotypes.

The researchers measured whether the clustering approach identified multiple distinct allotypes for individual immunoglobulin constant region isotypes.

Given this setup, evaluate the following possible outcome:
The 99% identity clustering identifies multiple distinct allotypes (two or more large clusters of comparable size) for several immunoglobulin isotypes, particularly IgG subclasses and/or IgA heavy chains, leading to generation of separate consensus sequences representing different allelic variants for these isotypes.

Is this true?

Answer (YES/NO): NO